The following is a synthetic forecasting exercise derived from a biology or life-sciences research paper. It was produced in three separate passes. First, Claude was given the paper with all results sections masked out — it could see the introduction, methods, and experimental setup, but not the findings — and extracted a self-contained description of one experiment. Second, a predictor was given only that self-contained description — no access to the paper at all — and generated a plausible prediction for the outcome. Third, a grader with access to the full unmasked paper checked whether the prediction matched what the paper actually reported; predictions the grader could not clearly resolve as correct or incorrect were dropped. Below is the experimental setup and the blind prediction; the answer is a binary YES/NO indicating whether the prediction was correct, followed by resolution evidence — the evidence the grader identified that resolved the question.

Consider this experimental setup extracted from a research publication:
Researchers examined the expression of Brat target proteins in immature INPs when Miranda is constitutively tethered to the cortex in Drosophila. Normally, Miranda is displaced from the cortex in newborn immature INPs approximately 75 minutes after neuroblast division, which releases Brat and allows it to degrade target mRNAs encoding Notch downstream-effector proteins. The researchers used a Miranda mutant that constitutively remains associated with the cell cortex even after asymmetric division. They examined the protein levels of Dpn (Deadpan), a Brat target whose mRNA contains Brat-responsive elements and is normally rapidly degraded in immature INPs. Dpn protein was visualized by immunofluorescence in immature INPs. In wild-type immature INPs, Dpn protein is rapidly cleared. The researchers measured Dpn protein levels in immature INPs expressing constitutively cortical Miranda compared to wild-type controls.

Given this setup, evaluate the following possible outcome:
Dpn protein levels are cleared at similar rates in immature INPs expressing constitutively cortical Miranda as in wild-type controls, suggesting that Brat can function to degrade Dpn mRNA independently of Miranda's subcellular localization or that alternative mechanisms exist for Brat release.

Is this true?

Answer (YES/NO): NO